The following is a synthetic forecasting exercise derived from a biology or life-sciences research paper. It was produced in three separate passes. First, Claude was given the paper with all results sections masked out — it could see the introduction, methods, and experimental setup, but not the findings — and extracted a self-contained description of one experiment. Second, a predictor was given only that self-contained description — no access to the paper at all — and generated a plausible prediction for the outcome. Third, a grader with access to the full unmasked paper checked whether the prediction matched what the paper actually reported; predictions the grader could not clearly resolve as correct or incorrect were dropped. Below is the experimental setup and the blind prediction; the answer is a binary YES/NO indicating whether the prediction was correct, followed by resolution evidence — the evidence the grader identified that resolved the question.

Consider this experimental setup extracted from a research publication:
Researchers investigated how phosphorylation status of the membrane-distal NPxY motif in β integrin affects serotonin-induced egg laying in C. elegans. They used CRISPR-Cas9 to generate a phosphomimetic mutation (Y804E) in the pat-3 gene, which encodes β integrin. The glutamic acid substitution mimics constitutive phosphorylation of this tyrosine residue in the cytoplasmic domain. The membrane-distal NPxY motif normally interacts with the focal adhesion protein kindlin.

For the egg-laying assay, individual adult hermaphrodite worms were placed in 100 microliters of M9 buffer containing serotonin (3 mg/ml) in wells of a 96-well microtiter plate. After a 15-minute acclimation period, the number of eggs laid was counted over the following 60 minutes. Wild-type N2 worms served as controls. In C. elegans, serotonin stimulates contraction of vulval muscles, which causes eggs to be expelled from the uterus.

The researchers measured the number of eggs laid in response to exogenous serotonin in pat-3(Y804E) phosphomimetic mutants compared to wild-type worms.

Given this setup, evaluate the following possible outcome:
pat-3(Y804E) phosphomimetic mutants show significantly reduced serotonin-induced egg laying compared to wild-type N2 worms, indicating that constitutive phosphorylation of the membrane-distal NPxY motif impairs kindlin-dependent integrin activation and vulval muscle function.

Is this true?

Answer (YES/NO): YES